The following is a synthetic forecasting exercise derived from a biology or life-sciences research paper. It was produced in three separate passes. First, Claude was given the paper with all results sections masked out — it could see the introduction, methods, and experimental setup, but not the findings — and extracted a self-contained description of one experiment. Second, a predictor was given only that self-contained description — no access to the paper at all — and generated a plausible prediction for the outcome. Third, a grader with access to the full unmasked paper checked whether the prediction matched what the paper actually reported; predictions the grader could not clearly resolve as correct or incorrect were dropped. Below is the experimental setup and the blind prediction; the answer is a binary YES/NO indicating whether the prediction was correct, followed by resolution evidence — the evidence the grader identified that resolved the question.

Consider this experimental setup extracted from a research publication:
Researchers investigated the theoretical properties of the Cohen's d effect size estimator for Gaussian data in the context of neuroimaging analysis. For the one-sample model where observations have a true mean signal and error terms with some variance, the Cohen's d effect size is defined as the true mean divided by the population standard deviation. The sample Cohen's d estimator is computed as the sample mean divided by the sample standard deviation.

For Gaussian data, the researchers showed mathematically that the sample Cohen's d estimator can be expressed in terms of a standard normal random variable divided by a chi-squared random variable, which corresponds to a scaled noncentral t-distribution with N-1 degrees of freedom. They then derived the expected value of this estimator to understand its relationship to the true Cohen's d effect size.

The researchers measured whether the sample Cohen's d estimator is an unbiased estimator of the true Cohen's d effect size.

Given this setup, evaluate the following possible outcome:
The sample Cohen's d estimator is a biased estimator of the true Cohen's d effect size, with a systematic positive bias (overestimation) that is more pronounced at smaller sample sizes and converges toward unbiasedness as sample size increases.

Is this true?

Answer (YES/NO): NO